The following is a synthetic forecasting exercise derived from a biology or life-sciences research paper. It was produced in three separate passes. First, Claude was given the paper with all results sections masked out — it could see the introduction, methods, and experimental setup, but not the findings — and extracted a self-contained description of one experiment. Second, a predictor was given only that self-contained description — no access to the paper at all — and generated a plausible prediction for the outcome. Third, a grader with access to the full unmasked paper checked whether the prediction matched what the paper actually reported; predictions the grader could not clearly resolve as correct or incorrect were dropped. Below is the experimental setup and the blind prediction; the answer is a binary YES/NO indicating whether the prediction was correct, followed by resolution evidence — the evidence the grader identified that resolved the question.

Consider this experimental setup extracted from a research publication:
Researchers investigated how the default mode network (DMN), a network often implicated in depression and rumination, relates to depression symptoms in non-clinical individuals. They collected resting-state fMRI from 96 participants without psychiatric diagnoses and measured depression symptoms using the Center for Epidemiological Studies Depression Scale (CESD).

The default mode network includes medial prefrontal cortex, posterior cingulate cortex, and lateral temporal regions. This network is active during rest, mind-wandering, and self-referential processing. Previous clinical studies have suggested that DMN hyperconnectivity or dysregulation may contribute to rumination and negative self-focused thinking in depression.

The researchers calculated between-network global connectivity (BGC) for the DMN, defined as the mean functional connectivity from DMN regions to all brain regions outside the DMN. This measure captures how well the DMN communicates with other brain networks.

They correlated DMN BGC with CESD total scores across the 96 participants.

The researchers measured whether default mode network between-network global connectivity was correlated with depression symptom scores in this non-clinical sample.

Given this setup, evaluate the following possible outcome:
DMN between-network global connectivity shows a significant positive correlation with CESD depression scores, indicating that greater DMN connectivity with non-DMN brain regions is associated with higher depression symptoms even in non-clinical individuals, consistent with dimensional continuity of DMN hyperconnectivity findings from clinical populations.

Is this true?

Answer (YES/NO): NO